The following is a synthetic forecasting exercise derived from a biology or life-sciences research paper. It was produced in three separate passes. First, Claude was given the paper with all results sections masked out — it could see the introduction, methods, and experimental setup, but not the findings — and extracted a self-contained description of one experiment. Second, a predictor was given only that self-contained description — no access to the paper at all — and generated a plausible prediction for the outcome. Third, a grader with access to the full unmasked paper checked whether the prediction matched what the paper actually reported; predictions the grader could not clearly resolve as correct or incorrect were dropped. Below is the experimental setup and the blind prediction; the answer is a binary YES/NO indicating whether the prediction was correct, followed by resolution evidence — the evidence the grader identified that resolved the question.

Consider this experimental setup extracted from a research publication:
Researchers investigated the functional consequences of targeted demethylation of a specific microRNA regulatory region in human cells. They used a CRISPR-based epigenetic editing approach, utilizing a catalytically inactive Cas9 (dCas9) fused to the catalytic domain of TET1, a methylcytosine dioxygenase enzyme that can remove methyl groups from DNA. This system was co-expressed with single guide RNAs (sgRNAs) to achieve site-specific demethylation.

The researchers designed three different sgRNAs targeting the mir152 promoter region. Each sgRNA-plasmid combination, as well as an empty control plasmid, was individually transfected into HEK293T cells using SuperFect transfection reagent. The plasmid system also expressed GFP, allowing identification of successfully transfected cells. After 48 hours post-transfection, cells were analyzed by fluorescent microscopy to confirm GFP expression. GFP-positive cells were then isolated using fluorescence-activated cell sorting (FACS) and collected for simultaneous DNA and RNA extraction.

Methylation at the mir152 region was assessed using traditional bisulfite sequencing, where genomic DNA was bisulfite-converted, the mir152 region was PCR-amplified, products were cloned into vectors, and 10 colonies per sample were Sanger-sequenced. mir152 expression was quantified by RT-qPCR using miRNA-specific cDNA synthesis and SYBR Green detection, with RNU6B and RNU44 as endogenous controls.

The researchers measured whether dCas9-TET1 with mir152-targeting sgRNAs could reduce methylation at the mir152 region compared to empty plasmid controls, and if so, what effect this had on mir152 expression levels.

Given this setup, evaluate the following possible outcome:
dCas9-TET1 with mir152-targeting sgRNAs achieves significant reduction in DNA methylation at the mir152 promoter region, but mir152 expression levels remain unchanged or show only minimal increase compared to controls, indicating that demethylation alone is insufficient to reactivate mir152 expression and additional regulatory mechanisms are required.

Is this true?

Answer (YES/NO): NO